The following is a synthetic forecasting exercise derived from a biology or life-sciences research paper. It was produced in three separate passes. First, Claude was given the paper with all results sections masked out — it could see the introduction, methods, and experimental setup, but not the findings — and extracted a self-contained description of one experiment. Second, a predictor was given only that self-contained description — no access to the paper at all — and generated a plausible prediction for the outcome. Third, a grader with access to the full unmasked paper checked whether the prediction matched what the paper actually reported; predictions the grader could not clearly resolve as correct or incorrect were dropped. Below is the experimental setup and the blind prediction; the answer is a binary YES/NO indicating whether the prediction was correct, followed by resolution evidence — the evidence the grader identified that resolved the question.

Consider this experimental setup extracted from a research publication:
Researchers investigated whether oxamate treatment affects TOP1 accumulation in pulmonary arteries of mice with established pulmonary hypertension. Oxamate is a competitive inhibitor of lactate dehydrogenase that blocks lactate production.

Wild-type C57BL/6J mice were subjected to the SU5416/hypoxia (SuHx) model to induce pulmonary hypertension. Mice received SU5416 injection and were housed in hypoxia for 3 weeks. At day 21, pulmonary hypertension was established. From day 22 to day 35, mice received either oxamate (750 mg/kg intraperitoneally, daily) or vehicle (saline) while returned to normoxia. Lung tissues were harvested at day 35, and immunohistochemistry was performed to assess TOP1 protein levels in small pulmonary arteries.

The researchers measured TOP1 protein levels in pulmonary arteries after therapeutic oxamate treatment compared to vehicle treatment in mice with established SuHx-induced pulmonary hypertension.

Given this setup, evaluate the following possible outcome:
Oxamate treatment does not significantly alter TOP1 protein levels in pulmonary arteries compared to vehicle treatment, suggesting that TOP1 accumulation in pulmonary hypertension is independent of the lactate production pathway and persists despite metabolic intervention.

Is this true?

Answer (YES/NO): NO